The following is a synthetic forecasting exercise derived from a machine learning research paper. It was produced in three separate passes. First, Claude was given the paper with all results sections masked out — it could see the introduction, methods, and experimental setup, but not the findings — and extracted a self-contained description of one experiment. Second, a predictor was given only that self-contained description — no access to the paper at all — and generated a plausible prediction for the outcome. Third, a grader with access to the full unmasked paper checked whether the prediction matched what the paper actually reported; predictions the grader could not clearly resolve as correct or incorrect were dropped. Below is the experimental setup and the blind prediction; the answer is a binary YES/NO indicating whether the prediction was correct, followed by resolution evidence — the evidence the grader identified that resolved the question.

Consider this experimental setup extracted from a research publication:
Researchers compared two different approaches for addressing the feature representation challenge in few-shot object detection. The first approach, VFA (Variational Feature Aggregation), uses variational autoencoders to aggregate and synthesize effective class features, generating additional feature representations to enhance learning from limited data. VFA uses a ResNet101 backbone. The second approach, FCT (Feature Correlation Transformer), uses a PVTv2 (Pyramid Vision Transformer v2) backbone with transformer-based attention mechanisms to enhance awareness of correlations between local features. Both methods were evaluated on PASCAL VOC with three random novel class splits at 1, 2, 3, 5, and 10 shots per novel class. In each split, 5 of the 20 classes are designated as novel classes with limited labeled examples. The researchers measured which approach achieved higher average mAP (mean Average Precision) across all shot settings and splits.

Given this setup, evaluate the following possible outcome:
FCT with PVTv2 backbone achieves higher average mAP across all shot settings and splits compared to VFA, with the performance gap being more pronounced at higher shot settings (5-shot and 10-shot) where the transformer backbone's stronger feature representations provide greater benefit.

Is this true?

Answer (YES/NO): NO